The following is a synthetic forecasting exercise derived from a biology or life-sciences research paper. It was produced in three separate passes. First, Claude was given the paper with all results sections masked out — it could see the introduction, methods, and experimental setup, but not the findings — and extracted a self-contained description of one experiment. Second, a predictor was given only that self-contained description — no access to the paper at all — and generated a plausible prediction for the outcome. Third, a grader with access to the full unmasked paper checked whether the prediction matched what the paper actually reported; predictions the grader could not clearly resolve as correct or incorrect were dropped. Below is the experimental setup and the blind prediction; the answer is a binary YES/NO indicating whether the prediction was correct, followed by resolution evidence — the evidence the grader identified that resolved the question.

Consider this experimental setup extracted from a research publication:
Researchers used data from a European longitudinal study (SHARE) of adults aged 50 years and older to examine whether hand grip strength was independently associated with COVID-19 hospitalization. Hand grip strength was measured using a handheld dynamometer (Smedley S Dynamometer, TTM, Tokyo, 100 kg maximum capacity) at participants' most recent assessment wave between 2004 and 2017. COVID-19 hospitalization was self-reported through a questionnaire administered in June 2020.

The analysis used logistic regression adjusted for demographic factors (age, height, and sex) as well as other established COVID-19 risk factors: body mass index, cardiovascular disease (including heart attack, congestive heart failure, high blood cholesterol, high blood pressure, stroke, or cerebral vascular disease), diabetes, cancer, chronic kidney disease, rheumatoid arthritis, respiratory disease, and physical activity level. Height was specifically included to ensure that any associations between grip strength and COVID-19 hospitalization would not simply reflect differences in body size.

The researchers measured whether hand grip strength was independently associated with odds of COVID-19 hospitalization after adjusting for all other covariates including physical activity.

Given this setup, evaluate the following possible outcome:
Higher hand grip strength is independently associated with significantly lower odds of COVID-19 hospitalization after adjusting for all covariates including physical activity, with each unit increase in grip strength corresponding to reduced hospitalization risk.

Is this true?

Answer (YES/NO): YES